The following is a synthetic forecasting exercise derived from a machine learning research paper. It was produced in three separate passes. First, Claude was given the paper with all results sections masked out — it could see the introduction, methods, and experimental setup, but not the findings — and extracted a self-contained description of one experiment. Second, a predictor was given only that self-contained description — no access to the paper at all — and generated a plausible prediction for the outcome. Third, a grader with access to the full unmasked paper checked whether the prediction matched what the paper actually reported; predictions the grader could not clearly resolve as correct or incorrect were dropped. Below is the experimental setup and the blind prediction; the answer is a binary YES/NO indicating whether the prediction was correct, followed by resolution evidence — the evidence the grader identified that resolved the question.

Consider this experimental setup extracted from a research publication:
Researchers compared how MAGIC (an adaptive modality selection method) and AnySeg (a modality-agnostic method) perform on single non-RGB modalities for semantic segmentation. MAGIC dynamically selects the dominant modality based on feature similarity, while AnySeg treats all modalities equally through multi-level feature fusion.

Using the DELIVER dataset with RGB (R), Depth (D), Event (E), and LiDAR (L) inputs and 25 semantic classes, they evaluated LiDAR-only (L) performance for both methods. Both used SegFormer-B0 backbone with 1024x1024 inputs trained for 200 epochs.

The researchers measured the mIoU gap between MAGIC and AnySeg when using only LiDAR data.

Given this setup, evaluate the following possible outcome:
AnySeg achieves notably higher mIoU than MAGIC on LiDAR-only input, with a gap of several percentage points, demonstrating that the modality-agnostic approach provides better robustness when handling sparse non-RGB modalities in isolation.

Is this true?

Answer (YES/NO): YES